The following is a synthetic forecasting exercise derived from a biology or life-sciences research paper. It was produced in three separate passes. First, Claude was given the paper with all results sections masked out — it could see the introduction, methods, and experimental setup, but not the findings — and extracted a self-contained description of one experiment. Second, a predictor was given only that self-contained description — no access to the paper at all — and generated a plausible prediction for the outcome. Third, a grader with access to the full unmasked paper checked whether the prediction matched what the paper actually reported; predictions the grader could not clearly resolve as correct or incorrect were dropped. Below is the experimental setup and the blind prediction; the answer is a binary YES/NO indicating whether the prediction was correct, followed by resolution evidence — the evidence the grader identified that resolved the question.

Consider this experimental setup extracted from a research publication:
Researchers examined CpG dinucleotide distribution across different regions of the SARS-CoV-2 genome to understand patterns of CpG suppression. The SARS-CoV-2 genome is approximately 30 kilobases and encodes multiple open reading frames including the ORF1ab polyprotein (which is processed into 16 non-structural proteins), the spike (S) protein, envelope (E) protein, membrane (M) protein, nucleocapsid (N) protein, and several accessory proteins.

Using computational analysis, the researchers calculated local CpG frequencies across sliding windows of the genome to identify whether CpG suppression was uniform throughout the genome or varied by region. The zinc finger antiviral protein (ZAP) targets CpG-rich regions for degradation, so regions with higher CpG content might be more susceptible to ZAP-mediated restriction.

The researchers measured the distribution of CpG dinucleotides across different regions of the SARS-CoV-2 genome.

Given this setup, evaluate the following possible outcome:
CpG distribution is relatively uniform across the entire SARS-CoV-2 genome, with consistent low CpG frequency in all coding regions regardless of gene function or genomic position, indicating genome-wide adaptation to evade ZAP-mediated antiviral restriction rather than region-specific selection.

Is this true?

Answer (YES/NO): NO